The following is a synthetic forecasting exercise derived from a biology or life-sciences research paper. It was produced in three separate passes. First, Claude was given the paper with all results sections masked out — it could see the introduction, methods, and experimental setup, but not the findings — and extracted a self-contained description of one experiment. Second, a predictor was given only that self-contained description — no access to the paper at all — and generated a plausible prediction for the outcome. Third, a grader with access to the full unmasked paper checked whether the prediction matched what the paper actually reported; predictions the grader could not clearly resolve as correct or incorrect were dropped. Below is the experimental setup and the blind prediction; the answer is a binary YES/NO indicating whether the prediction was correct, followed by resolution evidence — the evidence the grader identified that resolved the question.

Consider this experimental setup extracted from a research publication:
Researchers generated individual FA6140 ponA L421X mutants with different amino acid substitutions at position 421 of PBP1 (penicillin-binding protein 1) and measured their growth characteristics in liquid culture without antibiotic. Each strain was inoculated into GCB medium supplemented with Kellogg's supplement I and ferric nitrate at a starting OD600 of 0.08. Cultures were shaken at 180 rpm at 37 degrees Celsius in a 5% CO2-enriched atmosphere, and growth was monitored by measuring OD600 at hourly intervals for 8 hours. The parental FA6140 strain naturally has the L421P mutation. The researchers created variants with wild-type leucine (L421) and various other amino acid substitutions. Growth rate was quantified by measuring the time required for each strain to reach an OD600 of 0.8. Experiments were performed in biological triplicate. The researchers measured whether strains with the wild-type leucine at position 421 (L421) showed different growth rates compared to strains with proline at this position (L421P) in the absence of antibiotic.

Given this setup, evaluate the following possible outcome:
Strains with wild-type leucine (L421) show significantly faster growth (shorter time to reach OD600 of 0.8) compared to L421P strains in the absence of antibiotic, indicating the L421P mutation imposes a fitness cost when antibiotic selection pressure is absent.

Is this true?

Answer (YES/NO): NO